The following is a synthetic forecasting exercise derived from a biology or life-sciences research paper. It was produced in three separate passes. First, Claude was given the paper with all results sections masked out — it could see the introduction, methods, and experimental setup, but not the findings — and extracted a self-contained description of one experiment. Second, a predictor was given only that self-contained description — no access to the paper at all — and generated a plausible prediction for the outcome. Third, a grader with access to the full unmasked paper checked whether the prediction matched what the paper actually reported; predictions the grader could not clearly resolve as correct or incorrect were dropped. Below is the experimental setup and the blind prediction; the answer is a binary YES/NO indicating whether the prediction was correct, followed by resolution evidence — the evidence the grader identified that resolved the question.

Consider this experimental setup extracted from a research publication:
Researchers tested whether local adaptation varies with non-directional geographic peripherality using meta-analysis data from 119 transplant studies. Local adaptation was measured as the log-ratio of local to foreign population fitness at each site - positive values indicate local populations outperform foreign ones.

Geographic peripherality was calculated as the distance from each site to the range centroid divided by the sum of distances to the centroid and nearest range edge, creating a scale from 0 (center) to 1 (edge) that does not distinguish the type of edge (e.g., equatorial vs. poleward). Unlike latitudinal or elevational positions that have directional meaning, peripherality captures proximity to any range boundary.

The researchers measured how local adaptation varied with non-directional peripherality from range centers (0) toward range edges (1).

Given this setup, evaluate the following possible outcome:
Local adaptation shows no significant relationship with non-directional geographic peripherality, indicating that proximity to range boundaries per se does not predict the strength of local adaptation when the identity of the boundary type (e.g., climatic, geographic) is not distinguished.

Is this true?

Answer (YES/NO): YES